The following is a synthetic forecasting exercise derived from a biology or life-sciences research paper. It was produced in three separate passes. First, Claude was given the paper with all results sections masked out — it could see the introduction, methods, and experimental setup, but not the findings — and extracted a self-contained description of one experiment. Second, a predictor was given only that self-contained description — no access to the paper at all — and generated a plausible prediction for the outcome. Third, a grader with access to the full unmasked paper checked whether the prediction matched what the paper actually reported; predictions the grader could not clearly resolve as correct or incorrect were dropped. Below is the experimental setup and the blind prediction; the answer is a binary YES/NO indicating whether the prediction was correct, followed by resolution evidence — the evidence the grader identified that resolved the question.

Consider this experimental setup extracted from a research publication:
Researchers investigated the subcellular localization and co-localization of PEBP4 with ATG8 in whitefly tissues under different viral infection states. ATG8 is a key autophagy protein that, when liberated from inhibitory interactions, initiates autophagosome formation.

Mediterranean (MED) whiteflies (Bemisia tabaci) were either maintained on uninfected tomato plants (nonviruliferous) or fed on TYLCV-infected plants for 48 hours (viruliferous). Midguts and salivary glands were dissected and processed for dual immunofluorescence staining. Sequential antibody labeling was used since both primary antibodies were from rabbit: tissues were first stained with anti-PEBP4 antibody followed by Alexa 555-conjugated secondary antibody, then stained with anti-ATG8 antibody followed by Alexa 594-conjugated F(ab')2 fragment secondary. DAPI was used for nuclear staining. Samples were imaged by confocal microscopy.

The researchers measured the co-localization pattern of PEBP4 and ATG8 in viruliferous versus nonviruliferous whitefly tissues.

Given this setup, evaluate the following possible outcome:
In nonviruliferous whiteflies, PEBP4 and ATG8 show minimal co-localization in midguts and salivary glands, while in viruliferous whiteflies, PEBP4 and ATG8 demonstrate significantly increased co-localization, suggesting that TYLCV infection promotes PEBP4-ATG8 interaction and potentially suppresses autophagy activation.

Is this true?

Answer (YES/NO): NO